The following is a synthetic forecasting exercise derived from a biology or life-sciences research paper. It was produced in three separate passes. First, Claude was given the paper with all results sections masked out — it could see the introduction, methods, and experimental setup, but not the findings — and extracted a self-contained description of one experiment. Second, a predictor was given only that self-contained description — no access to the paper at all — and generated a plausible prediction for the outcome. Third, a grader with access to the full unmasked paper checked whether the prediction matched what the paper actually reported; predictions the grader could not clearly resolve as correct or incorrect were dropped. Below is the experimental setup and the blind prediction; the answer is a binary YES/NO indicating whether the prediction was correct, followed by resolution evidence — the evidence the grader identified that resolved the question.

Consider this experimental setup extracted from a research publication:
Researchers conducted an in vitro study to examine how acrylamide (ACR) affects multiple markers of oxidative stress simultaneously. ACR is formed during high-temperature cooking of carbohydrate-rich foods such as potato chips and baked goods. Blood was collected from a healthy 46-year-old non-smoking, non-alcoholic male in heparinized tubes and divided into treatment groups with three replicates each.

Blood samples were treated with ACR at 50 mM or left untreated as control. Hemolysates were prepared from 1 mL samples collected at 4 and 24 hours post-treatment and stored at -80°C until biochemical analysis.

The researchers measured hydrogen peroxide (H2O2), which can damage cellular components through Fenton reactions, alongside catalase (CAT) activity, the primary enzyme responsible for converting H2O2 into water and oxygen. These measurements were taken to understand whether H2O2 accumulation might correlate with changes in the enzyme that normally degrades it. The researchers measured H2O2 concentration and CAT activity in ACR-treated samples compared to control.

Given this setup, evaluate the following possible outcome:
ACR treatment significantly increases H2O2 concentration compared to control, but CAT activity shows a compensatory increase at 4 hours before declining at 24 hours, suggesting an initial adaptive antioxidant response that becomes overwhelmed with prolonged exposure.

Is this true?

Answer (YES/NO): NO